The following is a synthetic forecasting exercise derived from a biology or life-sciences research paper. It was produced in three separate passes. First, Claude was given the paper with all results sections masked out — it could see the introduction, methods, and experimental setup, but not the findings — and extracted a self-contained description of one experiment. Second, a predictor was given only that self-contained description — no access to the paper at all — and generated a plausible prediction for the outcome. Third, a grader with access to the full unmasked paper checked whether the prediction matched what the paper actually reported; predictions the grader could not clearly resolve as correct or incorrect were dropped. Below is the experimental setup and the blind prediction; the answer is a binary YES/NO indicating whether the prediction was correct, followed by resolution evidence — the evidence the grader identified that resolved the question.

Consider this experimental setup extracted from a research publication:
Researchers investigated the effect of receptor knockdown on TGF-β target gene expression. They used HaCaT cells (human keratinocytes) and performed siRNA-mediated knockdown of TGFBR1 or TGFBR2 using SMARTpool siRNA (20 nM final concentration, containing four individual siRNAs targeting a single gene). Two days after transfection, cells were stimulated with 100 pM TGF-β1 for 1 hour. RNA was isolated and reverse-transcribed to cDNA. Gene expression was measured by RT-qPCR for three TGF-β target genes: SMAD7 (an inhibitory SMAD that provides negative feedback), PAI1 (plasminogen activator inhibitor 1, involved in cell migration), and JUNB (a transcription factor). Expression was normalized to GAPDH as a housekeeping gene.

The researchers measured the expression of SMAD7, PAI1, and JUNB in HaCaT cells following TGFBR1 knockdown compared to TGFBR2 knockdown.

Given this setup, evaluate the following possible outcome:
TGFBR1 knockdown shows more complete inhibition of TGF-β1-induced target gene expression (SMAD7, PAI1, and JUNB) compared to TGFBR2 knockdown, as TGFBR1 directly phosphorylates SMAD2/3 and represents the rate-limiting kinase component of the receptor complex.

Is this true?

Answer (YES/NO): NO